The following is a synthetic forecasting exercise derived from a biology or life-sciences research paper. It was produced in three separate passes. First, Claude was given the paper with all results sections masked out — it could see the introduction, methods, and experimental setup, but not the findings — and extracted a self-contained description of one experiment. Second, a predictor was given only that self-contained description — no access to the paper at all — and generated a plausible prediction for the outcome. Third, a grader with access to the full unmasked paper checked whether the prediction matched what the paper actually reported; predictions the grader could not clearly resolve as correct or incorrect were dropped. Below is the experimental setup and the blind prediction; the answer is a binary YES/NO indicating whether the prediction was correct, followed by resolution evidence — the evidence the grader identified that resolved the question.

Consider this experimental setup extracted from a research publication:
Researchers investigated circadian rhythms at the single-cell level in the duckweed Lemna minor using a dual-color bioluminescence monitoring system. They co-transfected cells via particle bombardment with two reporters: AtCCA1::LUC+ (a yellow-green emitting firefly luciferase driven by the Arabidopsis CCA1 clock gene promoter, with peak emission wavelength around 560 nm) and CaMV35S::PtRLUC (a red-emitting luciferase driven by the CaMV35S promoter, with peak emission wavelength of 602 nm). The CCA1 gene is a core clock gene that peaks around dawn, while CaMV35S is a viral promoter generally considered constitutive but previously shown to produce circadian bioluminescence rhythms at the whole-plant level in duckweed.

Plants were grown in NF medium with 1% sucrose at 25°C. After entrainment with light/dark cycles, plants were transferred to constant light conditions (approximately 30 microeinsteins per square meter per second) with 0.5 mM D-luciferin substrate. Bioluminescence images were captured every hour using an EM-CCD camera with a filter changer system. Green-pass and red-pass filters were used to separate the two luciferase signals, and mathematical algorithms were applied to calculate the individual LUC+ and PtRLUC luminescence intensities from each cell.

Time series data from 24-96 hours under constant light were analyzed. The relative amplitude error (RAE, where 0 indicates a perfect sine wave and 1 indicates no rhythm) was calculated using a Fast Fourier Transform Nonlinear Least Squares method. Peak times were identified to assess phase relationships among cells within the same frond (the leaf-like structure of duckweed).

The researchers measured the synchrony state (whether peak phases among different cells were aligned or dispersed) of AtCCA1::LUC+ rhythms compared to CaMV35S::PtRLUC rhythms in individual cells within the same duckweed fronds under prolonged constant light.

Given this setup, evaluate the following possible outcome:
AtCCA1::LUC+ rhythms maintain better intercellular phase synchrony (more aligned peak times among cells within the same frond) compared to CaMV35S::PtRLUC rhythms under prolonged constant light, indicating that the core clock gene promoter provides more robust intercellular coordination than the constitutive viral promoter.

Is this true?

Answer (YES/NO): NO